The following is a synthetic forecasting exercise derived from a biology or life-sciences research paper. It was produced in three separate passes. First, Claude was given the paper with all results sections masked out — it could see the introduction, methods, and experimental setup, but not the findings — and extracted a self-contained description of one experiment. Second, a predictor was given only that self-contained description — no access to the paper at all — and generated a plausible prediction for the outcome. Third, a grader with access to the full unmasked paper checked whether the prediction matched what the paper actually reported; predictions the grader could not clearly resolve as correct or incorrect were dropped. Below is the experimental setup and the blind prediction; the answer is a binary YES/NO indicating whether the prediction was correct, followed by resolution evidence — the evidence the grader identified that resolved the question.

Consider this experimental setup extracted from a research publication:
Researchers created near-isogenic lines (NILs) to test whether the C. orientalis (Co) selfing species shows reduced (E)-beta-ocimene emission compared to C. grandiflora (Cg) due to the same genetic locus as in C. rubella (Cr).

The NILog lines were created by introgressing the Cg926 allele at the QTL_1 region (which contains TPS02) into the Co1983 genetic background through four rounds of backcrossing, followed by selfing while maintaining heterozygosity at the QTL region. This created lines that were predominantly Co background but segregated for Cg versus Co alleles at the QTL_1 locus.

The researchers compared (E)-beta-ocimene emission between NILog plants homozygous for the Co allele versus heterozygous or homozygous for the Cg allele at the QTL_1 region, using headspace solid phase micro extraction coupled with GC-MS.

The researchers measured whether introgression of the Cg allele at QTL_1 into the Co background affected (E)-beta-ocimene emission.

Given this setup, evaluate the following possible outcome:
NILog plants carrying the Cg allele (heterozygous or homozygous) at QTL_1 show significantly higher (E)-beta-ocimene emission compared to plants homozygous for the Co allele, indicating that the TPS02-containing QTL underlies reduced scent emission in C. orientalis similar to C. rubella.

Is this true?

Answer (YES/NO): NO